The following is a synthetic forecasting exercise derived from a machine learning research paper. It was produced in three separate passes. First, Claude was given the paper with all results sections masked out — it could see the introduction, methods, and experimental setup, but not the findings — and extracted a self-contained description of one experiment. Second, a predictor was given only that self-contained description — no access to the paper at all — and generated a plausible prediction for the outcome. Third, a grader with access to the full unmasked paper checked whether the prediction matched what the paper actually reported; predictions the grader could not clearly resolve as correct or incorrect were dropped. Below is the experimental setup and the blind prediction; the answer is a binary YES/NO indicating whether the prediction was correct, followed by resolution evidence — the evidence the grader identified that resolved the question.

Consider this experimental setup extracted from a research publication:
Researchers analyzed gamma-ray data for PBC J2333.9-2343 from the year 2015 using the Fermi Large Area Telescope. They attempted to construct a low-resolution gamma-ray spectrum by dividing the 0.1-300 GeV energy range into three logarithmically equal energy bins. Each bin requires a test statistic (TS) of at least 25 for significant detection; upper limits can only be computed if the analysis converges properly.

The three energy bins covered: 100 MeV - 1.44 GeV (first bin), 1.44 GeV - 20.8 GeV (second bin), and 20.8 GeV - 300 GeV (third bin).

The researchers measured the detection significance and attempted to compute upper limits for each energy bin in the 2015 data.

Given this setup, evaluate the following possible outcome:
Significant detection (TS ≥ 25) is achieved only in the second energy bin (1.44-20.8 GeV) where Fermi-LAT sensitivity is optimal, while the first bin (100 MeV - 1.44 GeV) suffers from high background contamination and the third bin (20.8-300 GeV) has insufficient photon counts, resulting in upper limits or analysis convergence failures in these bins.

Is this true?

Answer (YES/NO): NO